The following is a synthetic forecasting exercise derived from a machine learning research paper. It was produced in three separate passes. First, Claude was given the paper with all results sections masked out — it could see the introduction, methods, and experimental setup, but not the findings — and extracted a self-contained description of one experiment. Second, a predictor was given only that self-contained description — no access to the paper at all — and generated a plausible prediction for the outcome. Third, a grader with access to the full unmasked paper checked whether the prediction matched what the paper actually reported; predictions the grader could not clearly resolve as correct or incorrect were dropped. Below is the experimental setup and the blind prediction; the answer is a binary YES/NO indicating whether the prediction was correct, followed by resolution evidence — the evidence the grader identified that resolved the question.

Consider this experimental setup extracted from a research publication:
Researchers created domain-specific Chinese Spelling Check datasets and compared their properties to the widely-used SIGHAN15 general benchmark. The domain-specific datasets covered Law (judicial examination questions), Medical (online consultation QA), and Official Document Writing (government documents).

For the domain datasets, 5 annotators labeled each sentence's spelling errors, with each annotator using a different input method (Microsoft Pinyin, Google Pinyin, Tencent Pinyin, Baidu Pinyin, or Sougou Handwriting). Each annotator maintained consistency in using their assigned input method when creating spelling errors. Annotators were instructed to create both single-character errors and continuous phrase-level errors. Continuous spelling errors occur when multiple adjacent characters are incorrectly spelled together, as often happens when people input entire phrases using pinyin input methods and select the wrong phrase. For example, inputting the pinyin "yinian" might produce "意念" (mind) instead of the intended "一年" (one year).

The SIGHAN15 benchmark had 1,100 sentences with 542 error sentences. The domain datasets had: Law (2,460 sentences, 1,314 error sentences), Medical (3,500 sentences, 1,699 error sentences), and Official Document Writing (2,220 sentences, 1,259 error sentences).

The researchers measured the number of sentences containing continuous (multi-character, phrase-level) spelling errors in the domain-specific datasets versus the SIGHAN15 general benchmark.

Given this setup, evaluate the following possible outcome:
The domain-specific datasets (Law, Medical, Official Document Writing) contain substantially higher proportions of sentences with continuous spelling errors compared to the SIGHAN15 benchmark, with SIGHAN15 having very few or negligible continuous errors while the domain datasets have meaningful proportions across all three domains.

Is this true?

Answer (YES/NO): NO